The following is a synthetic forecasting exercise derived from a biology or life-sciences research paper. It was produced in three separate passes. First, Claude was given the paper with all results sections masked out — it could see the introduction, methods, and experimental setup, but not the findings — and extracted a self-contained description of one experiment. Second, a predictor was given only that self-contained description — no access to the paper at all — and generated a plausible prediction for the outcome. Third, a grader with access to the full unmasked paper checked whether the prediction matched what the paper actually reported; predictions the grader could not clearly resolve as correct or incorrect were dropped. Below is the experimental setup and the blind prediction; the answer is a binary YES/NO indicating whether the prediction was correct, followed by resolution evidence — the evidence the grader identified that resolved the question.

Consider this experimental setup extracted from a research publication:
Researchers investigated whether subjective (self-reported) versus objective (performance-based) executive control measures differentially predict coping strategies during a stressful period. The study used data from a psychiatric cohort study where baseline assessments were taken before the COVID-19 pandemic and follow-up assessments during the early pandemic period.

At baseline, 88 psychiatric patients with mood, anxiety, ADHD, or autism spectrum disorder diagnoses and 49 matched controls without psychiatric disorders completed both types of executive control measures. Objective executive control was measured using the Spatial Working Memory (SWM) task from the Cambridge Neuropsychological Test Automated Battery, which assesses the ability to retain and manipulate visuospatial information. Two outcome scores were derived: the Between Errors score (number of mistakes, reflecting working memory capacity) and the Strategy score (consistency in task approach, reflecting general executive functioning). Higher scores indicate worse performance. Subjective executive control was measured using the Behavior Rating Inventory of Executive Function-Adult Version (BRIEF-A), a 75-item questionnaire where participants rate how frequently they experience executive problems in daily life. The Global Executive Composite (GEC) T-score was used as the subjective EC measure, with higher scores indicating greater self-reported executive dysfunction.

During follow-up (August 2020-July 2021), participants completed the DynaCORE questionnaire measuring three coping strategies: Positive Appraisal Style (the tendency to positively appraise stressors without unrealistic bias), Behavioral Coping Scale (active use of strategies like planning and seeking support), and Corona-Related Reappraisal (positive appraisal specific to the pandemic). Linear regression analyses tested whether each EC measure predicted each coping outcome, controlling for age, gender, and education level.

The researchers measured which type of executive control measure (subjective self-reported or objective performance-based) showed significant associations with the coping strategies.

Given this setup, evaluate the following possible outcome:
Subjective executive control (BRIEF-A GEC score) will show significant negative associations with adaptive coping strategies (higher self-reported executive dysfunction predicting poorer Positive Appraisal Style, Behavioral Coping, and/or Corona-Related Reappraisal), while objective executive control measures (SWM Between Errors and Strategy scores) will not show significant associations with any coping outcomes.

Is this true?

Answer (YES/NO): YES